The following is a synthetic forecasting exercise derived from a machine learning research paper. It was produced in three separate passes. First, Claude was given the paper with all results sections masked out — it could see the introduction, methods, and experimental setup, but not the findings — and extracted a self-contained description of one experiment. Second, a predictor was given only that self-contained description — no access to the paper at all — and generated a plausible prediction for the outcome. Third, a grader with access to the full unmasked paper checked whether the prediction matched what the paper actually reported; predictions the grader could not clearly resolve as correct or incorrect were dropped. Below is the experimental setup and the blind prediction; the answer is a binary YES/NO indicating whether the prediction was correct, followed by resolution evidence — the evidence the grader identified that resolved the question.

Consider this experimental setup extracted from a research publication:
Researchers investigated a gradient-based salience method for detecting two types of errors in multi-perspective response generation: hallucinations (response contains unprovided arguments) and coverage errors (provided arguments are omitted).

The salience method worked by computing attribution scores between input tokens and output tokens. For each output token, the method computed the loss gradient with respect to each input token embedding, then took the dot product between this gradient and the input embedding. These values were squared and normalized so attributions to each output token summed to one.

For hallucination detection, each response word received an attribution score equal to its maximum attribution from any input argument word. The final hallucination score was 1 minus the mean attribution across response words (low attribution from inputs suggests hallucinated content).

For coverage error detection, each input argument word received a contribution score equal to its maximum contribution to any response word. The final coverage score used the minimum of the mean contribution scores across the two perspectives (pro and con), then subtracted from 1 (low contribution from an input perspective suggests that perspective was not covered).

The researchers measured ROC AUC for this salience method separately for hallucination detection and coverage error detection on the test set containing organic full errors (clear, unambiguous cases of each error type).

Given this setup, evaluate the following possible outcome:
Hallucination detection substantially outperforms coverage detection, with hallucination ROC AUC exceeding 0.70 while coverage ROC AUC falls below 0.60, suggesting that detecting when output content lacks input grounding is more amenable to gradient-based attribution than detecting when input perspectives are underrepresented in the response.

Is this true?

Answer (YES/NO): NO